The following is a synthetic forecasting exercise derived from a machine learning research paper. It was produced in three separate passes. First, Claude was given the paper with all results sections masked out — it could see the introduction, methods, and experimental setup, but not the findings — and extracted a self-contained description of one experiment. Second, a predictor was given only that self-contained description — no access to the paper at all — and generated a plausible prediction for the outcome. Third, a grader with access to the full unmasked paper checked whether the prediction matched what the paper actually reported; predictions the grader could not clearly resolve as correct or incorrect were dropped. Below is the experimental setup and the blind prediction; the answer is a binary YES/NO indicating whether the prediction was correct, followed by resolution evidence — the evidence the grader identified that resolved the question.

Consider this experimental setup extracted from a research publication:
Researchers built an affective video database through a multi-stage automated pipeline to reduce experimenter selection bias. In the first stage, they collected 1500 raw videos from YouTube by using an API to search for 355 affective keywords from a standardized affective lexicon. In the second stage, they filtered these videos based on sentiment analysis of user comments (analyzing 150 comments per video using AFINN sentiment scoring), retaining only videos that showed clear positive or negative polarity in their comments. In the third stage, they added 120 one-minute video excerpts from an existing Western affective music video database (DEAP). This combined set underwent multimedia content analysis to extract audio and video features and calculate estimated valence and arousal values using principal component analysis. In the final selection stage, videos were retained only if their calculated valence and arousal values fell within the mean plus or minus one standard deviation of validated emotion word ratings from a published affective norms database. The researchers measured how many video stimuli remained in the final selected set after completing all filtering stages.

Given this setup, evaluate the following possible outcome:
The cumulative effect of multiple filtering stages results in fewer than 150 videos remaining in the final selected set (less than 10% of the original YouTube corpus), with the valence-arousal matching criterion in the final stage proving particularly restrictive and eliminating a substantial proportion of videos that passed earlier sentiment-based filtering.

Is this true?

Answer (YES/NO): NO